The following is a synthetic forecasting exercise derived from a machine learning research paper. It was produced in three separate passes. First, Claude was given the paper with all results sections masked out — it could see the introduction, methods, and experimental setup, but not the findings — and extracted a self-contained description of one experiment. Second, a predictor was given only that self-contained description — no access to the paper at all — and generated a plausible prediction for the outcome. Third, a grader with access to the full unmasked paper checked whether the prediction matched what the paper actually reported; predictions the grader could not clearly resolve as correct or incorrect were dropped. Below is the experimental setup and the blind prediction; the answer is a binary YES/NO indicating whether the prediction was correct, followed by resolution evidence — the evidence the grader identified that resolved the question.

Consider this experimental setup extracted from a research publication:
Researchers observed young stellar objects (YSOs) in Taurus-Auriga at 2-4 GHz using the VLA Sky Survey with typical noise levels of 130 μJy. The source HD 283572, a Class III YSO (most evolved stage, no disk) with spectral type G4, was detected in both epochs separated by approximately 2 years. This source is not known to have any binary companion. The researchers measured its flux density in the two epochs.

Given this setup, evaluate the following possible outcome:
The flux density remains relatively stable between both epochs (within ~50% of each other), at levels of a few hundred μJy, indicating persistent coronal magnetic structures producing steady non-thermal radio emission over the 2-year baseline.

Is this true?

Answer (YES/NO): NO